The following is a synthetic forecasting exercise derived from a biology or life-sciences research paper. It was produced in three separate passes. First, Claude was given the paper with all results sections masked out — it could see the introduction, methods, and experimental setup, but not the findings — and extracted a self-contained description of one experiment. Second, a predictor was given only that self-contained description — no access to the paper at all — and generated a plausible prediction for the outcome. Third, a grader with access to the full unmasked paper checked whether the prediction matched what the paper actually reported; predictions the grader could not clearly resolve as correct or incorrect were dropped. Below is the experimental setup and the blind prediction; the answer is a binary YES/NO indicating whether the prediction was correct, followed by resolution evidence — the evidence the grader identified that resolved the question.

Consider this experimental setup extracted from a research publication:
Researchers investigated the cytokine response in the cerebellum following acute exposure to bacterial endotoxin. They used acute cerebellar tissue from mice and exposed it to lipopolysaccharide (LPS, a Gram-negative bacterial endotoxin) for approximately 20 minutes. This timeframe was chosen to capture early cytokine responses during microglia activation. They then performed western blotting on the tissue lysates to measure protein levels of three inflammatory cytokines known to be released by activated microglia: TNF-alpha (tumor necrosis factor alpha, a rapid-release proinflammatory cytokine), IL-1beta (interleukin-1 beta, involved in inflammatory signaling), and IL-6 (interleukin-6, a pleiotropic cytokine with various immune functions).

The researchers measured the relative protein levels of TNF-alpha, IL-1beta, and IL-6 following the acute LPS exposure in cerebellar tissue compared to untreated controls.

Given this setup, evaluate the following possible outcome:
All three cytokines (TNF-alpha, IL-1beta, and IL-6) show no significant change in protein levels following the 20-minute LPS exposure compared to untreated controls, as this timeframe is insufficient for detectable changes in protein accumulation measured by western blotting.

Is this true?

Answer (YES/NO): NO